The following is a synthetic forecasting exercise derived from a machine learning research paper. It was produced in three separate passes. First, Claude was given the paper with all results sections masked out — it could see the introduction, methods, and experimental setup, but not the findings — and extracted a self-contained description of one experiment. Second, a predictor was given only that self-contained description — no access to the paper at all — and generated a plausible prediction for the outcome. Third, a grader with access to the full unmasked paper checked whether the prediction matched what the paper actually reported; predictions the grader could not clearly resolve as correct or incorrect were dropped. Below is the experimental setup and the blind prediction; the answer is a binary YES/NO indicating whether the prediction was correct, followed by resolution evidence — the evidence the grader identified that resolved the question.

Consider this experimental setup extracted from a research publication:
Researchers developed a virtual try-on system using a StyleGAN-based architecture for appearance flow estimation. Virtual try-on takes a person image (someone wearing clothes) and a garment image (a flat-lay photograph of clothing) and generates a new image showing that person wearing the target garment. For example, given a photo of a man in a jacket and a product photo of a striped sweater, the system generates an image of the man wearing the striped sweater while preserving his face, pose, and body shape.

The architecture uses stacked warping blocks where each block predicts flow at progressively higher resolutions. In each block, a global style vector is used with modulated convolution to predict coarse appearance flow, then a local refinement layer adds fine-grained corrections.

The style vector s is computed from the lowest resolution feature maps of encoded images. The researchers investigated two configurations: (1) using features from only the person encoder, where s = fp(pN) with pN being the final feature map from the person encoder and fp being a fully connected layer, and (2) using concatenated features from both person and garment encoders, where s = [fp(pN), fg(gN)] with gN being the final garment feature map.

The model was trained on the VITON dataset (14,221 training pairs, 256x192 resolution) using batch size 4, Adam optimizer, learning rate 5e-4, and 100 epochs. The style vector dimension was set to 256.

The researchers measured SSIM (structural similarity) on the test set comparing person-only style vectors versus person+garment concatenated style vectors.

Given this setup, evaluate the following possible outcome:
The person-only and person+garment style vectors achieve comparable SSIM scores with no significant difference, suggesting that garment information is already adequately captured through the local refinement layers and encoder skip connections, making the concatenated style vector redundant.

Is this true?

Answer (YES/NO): NO